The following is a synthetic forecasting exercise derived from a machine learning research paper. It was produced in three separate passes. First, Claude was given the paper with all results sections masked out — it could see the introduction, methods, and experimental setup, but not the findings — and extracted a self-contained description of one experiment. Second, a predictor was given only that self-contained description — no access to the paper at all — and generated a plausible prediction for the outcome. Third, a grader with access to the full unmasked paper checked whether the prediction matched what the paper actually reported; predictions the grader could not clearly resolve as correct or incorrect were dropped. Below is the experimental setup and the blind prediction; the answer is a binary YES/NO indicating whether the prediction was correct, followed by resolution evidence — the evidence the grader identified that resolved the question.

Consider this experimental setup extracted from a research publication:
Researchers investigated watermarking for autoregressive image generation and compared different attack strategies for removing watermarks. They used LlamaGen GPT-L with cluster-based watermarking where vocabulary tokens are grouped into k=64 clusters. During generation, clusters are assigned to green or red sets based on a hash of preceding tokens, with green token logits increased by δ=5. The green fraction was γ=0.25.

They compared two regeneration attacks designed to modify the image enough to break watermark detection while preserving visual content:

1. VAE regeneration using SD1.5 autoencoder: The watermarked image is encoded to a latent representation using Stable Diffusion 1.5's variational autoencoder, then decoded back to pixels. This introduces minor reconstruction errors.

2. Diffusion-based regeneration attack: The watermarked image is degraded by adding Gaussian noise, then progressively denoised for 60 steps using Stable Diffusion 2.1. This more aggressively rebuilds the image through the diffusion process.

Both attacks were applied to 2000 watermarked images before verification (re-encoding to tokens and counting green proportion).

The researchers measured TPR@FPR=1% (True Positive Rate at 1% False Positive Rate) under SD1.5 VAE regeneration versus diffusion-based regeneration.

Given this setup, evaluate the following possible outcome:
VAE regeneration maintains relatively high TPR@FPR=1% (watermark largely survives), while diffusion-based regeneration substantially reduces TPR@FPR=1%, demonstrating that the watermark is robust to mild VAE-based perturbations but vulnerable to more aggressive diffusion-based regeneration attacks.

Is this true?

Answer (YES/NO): NO